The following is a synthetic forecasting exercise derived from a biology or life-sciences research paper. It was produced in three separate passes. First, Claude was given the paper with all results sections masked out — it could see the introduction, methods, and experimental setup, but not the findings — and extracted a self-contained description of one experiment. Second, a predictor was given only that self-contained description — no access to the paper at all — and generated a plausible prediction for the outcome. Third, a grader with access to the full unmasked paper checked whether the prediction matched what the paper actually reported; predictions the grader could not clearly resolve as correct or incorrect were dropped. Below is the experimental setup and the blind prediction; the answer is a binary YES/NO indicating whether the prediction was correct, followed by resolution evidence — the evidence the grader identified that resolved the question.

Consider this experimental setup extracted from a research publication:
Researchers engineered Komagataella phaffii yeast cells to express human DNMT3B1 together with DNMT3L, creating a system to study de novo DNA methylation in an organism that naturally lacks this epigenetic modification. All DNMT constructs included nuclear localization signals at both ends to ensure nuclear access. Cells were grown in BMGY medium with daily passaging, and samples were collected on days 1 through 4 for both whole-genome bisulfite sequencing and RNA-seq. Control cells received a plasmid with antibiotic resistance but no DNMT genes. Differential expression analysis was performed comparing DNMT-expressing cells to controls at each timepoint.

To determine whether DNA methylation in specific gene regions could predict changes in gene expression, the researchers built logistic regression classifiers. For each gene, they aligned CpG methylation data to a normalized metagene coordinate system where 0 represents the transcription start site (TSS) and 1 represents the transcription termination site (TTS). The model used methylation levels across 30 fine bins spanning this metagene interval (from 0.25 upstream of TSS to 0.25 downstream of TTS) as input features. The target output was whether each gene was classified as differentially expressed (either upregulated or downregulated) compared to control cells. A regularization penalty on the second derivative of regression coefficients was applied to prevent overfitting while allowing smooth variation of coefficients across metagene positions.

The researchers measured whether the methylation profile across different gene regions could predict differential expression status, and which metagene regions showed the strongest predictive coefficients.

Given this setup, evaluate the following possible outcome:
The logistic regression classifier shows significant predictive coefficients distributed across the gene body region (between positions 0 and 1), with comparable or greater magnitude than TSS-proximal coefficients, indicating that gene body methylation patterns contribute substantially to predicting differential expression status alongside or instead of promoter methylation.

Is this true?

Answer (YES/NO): NO